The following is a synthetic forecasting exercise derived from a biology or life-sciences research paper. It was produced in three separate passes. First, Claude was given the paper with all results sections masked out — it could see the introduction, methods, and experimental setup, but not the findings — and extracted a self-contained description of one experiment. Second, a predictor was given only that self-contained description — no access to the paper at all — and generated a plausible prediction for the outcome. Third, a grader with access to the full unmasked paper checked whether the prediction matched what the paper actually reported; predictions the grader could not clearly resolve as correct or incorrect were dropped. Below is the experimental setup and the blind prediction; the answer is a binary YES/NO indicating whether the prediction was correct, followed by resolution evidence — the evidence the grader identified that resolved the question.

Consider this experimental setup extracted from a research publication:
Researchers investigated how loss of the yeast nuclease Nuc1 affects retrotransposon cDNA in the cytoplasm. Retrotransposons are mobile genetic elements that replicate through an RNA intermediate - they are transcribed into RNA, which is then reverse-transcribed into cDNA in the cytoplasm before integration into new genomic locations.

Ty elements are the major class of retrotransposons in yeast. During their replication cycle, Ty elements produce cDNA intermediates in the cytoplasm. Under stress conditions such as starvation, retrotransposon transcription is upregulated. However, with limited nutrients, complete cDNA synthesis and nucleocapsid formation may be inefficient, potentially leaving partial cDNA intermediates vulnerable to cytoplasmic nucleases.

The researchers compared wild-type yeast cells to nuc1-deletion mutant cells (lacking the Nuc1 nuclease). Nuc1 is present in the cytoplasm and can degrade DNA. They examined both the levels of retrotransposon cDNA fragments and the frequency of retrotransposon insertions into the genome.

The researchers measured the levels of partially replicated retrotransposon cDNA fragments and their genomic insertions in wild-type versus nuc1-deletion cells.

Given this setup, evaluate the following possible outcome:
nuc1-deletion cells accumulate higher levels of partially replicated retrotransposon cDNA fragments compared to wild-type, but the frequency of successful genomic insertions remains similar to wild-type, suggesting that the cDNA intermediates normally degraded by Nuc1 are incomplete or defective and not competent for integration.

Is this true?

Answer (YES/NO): NO